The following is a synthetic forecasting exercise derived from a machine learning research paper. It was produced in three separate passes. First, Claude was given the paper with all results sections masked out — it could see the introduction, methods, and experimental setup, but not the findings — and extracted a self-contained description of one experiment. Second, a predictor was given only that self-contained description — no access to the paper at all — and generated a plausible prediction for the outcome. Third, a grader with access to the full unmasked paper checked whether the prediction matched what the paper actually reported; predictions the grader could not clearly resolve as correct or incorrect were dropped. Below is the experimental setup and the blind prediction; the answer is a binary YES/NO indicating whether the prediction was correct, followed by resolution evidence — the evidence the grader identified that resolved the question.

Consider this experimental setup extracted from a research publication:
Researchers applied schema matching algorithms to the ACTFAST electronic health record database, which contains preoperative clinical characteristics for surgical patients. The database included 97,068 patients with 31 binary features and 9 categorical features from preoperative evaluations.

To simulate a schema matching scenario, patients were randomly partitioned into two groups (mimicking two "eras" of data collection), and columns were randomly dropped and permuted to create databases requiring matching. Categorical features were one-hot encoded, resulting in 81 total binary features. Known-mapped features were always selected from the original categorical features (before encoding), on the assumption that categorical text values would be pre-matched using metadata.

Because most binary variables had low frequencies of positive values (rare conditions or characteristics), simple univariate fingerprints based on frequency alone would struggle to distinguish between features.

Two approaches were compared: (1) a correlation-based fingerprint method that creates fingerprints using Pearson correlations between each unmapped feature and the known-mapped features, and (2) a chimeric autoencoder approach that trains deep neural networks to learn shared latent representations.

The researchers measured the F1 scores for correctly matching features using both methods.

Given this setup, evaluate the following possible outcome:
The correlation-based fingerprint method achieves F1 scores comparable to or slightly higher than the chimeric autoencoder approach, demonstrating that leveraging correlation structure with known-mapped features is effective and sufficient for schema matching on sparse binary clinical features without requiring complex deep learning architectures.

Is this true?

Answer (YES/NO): NO